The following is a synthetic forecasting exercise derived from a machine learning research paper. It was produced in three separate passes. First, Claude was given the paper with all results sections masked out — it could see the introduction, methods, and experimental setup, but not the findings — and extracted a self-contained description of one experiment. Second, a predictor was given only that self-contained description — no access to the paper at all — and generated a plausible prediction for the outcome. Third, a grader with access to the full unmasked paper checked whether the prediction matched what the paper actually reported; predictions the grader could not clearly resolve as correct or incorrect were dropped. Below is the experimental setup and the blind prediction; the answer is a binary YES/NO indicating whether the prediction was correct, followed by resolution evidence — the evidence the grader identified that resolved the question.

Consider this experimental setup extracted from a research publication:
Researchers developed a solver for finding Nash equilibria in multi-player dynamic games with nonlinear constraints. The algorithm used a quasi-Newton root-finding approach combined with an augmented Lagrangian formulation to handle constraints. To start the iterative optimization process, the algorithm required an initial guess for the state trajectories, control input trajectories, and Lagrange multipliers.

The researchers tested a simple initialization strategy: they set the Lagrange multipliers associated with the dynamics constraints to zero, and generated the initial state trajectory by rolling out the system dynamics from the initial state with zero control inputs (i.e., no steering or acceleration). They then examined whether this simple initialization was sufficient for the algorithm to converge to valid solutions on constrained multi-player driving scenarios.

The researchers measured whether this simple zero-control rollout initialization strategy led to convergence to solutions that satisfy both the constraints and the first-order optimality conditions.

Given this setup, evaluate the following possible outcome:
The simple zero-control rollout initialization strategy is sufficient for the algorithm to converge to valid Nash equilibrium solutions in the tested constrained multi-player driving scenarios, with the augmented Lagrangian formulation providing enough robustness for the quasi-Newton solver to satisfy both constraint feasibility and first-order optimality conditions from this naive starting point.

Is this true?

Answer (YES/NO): YES